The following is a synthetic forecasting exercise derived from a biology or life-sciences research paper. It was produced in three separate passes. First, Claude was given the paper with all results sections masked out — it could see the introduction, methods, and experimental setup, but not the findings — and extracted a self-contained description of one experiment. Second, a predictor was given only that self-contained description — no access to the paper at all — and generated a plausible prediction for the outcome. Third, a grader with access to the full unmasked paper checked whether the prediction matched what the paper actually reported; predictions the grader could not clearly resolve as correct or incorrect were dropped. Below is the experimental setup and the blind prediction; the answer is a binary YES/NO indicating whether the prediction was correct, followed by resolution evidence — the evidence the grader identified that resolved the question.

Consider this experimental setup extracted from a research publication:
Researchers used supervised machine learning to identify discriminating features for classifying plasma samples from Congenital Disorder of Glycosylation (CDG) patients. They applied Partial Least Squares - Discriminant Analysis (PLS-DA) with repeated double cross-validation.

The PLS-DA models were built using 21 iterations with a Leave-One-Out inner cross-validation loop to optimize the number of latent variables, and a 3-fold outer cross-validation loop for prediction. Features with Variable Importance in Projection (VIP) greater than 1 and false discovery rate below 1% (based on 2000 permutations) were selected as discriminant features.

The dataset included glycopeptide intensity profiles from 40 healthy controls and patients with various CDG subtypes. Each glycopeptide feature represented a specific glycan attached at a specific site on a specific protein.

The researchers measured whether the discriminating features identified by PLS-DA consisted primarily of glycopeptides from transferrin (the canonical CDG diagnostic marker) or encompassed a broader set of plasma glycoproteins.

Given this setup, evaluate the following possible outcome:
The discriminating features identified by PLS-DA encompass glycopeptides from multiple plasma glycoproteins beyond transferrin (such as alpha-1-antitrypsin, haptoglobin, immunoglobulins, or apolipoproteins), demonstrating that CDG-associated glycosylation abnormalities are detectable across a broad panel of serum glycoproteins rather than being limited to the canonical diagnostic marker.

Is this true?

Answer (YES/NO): YES